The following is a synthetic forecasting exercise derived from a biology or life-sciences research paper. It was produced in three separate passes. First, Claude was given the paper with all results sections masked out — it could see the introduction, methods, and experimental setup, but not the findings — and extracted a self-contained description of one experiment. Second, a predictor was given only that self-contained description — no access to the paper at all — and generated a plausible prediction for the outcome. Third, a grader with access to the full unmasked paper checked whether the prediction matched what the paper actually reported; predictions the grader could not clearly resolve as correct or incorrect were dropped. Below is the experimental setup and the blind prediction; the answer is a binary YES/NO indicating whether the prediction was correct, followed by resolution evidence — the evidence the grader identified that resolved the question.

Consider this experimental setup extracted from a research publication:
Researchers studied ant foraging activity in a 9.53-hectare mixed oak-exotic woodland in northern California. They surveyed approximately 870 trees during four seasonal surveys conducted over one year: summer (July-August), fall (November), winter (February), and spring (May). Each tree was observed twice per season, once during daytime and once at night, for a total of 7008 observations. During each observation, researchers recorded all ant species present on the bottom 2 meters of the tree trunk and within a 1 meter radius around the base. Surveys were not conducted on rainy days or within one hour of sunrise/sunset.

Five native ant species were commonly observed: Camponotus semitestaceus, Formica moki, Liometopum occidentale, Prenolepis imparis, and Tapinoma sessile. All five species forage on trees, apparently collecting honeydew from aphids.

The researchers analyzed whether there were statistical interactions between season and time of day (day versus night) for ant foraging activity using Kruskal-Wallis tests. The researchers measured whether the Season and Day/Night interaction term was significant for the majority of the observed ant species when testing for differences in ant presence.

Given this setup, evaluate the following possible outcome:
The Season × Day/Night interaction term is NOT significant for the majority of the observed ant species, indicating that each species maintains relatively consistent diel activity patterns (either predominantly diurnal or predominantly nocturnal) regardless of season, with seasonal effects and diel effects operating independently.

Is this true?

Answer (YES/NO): NO